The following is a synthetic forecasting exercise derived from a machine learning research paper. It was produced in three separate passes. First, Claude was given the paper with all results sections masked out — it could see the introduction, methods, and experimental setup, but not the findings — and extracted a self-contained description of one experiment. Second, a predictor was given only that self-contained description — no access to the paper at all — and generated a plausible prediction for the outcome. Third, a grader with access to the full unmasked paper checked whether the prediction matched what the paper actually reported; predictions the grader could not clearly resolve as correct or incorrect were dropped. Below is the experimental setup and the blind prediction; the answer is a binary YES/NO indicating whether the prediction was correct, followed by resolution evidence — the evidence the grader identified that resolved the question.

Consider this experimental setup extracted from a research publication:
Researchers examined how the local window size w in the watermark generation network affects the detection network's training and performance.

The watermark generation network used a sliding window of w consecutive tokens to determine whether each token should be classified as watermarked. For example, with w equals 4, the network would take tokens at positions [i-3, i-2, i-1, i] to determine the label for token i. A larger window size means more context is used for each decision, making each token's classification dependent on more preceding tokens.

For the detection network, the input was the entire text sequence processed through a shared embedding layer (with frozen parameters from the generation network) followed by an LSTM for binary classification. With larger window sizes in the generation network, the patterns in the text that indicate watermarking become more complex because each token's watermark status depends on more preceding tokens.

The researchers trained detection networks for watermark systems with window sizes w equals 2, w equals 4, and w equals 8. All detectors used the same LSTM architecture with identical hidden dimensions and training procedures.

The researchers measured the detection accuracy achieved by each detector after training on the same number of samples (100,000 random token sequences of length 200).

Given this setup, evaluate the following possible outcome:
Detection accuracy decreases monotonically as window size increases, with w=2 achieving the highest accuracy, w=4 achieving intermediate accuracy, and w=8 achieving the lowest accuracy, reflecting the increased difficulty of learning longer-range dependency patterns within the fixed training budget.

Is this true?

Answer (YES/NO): NO